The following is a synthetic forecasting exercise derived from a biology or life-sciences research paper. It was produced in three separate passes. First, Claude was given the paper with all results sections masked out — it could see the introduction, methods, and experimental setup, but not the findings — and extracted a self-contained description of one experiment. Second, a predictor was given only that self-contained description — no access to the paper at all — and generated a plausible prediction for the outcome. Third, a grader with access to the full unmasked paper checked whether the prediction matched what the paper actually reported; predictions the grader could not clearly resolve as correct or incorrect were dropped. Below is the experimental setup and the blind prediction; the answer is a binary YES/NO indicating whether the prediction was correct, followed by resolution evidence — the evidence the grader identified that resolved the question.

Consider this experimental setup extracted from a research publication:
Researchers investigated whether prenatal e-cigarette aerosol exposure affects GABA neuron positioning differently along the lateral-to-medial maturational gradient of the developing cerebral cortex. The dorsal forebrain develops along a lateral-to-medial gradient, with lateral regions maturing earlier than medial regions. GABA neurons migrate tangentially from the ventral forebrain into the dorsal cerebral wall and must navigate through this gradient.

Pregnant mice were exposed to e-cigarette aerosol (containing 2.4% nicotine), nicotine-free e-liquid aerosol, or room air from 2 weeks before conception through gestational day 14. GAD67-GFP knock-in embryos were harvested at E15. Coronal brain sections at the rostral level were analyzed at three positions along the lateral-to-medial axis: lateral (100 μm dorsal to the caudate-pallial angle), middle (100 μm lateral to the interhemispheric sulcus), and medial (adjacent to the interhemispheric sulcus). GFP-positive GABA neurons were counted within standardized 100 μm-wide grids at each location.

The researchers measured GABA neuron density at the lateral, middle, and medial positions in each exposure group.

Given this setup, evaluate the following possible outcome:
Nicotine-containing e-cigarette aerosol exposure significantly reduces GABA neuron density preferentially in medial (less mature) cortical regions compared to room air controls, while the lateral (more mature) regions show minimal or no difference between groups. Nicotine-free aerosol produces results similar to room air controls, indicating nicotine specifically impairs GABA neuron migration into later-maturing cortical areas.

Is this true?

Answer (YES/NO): NO